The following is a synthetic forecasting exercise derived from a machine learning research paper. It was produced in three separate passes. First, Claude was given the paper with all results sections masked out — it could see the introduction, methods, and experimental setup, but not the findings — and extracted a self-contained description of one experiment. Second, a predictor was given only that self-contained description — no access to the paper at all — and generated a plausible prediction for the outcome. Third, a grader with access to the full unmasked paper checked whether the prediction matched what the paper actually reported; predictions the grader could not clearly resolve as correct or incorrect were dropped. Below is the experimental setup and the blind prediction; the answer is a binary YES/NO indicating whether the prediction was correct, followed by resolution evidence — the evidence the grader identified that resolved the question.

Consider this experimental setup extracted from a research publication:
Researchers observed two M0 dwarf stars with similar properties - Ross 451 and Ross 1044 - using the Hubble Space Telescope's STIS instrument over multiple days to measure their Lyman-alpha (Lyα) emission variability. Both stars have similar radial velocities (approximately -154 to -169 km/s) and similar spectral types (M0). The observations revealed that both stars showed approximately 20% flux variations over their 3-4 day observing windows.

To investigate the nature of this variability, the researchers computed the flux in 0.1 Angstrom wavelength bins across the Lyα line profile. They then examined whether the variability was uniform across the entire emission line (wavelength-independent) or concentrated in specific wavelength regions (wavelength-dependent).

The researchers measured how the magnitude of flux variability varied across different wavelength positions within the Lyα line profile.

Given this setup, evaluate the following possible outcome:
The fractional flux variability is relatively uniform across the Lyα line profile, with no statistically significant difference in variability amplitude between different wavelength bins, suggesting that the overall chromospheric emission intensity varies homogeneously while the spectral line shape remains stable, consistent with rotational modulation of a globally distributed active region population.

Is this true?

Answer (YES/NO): NO